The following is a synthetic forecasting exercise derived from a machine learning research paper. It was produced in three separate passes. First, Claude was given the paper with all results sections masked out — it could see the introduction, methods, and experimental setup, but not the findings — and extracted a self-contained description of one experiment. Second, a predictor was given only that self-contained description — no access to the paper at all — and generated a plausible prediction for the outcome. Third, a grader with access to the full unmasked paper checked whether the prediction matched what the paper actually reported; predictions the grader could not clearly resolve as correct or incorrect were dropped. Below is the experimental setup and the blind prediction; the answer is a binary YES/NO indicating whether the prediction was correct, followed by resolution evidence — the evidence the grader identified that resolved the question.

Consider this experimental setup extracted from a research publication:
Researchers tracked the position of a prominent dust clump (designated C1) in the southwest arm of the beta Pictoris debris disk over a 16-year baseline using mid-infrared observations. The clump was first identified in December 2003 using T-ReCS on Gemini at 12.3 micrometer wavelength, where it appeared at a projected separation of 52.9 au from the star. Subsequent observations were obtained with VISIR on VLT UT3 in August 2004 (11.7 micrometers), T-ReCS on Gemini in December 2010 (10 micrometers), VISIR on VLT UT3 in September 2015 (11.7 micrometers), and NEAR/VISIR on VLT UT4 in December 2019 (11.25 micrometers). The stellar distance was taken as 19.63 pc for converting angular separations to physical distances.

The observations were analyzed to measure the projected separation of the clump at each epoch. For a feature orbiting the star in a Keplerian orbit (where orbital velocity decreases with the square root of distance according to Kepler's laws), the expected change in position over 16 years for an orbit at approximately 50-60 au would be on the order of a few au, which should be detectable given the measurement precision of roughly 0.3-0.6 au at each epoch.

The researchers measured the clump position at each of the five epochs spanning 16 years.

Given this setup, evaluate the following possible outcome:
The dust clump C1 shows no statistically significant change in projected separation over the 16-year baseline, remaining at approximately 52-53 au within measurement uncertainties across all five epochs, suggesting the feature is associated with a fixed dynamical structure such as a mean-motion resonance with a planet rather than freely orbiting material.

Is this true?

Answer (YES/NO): NO